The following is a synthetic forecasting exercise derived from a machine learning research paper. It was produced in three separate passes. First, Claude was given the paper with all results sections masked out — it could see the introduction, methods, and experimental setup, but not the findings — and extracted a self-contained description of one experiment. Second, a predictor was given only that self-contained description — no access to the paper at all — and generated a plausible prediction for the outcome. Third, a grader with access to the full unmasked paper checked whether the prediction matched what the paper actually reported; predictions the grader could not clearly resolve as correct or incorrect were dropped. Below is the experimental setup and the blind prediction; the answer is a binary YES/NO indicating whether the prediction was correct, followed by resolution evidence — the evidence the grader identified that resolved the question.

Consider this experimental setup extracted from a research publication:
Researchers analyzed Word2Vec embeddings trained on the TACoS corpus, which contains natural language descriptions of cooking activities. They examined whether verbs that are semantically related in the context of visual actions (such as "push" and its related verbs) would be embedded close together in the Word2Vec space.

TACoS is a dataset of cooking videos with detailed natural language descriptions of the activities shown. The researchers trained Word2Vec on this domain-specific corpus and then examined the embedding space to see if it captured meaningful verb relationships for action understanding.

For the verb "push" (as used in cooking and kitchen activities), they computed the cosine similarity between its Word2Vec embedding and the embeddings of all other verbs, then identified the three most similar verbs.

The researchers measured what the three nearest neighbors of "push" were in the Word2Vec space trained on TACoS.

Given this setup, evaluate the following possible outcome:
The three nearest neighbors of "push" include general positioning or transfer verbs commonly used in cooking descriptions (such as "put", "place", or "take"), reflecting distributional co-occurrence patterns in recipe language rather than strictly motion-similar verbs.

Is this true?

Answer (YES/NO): NO